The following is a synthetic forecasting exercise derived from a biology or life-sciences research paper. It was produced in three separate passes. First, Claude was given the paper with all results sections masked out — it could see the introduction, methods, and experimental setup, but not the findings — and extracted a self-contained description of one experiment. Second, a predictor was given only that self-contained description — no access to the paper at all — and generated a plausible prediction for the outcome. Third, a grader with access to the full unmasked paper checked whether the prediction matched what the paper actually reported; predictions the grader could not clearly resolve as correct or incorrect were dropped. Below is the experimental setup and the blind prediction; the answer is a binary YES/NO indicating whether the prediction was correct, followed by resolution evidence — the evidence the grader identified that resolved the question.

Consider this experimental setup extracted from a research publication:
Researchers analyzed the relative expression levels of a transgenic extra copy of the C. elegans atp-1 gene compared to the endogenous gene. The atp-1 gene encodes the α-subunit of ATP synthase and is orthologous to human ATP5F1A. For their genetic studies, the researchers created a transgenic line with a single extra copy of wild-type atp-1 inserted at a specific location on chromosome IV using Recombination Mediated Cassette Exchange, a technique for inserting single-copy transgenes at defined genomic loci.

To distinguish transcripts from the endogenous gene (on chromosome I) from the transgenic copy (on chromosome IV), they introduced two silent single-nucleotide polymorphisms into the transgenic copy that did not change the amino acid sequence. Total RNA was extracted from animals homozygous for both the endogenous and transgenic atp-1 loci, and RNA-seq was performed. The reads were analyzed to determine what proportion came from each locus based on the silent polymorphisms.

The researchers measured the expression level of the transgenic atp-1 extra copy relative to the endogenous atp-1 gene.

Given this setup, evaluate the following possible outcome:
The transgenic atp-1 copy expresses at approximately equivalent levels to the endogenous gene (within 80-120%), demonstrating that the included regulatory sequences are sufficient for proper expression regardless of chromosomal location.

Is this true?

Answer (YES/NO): NO